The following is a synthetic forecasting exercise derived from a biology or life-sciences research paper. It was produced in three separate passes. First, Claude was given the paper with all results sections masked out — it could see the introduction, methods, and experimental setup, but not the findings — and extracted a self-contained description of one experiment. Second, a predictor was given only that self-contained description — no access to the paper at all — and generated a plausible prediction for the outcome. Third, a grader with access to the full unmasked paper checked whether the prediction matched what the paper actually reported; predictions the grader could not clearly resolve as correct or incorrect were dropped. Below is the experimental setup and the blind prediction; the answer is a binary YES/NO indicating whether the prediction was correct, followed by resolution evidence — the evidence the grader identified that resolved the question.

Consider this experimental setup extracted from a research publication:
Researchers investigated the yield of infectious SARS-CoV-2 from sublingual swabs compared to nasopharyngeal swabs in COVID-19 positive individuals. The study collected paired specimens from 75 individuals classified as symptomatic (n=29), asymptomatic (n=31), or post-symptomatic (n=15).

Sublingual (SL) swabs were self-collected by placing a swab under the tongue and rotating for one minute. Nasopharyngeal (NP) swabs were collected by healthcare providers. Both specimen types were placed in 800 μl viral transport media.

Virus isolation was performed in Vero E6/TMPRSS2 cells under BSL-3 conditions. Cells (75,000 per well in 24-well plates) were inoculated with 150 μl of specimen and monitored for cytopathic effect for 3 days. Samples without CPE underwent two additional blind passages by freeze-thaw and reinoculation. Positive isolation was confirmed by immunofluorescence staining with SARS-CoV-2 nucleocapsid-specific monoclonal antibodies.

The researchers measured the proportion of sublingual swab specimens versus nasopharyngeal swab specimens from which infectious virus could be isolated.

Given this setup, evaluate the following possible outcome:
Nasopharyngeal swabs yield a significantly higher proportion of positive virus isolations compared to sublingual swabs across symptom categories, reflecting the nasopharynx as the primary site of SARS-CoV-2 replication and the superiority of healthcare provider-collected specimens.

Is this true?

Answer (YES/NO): YES